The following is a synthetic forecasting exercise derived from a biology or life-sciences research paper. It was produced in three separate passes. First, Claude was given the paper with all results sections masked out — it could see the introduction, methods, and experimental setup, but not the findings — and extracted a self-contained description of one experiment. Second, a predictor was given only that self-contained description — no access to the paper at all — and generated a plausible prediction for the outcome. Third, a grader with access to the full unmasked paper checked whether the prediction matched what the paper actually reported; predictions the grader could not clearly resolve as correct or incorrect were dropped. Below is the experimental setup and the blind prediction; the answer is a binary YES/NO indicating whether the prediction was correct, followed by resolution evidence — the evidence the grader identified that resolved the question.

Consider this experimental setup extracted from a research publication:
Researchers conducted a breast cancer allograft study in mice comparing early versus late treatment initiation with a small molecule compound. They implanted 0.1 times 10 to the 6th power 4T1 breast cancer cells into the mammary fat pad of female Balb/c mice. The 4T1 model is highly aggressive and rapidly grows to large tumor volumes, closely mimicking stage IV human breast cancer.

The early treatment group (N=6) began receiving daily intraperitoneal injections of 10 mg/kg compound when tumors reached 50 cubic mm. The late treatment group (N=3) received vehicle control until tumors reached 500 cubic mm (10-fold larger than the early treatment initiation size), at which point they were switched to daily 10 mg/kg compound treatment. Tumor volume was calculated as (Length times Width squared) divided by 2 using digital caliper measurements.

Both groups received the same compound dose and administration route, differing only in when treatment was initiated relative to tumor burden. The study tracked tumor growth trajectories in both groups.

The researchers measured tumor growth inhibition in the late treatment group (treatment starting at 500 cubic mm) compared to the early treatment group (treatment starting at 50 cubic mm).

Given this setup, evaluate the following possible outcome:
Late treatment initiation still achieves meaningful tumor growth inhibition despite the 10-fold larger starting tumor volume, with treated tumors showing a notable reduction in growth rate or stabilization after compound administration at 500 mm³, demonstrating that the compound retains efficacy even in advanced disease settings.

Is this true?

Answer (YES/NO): YES